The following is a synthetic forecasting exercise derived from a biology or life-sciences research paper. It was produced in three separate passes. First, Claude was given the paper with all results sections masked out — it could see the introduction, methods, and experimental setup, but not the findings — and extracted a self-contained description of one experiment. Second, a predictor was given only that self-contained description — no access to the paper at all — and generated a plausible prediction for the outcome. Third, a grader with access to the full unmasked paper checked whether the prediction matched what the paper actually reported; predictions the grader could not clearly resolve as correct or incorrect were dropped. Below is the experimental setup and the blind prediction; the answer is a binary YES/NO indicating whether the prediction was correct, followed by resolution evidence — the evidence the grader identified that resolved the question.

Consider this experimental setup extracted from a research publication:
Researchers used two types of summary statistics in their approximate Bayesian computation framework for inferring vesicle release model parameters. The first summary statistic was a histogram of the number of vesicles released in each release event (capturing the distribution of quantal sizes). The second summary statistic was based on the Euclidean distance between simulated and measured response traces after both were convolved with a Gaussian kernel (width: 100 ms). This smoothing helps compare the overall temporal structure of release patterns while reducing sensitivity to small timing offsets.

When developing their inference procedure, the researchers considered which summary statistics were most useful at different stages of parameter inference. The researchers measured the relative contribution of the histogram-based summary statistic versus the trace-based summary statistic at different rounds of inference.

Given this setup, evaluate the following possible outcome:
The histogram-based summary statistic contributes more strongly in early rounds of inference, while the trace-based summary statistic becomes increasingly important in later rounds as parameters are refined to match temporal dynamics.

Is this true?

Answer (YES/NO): YES